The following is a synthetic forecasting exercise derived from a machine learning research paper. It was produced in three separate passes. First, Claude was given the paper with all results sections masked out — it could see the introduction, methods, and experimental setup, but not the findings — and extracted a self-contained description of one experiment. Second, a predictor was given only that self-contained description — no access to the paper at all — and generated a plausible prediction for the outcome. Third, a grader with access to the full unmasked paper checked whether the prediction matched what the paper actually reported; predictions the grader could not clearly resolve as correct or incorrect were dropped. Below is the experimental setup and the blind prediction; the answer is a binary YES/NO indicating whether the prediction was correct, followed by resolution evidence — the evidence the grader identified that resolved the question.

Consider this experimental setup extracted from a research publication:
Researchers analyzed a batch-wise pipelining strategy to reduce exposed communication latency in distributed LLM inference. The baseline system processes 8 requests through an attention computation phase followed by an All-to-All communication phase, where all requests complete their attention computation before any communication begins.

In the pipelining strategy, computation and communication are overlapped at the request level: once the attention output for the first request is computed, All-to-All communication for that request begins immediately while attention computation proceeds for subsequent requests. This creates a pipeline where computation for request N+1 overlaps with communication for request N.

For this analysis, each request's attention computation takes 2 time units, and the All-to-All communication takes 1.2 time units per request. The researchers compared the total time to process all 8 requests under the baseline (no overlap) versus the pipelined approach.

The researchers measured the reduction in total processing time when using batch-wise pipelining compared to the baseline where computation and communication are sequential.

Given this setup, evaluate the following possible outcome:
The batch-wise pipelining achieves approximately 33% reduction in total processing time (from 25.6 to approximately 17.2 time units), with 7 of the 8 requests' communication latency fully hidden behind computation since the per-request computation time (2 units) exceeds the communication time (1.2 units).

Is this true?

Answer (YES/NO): NO